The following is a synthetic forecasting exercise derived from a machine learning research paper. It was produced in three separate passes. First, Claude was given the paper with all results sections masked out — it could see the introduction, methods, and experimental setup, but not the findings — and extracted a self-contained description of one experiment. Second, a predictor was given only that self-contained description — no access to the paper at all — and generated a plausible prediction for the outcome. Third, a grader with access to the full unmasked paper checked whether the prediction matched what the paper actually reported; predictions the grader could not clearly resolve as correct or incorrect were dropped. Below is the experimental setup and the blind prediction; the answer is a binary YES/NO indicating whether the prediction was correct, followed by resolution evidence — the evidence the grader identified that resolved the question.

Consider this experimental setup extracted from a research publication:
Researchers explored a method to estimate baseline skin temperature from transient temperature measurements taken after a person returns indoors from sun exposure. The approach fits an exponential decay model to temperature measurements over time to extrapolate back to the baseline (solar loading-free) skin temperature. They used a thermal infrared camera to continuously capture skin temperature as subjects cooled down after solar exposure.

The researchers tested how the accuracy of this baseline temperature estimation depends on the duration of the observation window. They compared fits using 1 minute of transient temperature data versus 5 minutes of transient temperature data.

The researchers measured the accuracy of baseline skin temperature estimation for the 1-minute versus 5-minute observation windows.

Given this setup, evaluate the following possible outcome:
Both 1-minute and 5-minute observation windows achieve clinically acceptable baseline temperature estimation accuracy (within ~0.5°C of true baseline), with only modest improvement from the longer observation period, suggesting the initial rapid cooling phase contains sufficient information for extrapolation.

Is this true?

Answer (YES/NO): NO